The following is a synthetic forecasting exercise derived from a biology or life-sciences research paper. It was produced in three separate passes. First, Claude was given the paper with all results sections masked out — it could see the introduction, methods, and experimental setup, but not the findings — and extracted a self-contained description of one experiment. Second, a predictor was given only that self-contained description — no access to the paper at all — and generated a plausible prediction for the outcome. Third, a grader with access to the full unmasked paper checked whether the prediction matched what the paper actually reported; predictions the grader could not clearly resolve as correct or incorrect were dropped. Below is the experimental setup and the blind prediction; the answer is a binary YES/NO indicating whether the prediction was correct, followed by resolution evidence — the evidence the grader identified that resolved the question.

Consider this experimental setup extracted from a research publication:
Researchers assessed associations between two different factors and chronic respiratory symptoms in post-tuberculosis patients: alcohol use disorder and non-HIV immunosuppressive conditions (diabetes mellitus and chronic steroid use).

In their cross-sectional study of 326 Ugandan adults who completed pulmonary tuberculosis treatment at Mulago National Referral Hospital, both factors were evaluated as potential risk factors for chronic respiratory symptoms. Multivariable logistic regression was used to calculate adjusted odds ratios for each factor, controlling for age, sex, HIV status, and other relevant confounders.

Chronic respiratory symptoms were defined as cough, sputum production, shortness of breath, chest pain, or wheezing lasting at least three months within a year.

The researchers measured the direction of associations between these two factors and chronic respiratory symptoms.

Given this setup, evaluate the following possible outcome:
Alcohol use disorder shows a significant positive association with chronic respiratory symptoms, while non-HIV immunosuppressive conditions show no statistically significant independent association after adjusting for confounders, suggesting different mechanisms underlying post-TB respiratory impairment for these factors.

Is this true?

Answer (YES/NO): NO